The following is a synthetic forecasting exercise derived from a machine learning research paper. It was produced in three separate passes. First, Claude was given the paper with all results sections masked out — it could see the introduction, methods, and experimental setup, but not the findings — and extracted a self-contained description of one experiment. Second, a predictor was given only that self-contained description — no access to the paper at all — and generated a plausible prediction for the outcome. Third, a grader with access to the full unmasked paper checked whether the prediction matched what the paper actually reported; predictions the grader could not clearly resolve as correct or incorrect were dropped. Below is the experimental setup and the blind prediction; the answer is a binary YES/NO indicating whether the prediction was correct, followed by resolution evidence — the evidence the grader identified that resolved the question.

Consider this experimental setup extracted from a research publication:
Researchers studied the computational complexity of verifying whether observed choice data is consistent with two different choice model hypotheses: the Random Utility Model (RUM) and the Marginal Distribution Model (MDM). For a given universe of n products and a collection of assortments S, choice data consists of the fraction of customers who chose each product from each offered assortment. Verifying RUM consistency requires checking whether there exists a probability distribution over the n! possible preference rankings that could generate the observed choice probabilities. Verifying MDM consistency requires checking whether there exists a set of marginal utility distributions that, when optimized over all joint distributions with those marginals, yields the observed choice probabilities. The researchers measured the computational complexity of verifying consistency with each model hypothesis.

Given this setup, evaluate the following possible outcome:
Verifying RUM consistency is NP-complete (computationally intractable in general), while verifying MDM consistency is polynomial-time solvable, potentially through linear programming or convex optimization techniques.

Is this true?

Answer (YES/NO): YES